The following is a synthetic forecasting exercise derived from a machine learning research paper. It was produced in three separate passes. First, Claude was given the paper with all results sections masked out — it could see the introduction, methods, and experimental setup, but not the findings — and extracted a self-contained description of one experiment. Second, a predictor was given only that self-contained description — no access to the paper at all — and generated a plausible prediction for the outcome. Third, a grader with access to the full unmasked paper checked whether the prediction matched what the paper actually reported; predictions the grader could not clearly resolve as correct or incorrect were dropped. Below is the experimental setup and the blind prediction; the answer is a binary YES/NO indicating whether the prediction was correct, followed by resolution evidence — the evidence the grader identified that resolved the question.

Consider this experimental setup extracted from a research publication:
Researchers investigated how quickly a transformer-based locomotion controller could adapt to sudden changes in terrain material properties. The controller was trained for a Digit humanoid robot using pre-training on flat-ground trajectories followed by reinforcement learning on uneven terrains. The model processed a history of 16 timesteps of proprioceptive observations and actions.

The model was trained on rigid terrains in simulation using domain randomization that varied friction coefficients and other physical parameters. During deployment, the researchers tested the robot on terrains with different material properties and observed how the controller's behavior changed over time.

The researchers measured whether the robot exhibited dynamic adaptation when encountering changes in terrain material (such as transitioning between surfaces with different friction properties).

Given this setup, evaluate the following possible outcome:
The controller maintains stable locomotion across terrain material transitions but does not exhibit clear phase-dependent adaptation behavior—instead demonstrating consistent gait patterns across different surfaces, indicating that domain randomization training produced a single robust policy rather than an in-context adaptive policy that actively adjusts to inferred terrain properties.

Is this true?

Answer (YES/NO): NO